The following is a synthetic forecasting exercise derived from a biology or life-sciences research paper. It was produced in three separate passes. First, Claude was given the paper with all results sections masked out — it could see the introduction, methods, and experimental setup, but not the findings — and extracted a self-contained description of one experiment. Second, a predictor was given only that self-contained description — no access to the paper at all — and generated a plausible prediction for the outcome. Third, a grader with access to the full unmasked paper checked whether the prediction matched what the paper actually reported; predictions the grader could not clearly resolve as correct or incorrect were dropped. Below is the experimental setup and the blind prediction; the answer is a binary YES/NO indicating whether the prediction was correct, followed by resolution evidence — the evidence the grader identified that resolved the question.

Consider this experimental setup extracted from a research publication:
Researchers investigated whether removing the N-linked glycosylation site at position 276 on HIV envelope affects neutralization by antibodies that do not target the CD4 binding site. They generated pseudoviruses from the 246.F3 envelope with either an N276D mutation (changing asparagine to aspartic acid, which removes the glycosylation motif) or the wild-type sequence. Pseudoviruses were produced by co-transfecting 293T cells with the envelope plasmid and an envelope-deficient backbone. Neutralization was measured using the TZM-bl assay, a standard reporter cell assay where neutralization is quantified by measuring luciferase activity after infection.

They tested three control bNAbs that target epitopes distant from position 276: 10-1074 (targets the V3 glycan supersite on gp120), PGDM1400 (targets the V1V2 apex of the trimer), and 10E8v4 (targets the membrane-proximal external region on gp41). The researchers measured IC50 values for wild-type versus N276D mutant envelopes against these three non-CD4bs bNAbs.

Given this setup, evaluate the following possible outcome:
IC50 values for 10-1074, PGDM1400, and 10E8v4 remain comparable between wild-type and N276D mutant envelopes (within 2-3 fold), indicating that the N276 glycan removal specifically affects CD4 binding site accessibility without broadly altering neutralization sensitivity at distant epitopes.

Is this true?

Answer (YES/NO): NO